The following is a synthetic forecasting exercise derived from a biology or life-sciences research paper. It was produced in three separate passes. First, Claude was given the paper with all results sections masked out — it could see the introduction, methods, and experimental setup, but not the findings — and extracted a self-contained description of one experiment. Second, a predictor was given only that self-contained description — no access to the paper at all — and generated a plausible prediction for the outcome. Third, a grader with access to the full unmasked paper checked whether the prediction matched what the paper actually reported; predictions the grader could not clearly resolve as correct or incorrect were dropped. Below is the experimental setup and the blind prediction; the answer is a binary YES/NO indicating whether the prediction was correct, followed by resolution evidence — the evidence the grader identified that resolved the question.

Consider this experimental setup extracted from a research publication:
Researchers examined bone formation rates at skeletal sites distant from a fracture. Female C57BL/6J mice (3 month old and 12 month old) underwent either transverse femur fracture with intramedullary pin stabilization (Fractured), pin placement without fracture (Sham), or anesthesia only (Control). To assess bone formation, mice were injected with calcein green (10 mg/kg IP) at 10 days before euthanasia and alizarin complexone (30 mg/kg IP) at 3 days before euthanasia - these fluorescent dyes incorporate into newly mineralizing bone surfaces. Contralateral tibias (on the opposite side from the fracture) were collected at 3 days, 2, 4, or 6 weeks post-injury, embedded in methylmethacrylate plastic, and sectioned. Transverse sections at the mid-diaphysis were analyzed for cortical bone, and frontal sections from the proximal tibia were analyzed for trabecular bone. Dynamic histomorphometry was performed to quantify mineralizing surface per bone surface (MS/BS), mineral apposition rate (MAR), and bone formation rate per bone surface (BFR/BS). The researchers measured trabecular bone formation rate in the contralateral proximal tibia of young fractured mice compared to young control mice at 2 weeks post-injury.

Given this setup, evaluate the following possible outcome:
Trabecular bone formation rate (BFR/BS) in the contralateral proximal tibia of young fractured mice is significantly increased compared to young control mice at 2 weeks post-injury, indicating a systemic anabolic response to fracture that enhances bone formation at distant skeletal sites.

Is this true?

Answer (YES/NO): NO